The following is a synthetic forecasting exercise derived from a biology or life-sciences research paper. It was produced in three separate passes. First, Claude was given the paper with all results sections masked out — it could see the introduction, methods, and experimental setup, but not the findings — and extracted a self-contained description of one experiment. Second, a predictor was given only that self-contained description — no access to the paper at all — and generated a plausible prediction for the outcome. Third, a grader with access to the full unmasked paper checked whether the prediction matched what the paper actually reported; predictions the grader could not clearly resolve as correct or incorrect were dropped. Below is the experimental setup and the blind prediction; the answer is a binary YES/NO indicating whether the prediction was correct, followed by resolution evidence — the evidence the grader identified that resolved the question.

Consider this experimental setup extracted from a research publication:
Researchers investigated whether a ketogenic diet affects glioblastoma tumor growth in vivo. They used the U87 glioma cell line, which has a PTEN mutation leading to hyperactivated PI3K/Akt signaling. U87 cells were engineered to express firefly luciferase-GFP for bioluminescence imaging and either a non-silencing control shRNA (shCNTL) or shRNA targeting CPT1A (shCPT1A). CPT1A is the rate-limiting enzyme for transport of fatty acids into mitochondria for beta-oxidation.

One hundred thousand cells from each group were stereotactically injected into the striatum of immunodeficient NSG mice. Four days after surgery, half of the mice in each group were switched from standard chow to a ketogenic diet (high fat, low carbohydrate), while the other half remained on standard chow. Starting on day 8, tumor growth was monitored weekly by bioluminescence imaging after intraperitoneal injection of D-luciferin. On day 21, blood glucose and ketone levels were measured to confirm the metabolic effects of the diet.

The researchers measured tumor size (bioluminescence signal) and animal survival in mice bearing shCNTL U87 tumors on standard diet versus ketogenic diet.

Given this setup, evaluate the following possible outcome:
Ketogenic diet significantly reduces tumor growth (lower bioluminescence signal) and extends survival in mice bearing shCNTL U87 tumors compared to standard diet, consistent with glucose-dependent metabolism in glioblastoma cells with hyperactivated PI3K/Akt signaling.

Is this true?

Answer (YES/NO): NO